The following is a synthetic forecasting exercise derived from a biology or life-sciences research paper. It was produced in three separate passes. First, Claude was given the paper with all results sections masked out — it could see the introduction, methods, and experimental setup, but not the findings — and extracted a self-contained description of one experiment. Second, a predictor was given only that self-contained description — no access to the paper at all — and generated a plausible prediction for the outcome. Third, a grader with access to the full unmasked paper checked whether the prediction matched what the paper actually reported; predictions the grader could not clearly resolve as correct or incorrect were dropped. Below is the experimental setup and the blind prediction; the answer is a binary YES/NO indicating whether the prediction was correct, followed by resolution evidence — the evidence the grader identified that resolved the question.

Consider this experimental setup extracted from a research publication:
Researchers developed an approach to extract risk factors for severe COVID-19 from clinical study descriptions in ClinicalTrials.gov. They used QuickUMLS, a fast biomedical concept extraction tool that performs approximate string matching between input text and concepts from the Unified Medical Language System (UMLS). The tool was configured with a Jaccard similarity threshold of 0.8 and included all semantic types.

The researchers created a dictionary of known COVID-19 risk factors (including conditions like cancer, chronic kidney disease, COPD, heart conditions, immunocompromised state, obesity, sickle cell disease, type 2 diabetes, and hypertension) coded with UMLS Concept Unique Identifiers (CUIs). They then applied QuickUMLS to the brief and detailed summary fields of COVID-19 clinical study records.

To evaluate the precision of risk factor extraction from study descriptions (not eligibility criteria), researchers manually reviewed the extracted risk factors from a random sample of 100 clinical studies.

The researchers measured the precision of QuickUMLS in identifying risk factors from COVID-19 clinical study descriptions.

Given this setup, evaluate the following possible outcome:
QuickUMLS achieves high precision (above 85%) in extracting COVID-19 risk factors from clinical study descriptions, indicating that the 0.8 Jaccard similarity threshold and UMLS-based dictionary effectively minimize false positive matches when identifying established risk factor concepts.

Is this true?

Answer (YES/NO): YES